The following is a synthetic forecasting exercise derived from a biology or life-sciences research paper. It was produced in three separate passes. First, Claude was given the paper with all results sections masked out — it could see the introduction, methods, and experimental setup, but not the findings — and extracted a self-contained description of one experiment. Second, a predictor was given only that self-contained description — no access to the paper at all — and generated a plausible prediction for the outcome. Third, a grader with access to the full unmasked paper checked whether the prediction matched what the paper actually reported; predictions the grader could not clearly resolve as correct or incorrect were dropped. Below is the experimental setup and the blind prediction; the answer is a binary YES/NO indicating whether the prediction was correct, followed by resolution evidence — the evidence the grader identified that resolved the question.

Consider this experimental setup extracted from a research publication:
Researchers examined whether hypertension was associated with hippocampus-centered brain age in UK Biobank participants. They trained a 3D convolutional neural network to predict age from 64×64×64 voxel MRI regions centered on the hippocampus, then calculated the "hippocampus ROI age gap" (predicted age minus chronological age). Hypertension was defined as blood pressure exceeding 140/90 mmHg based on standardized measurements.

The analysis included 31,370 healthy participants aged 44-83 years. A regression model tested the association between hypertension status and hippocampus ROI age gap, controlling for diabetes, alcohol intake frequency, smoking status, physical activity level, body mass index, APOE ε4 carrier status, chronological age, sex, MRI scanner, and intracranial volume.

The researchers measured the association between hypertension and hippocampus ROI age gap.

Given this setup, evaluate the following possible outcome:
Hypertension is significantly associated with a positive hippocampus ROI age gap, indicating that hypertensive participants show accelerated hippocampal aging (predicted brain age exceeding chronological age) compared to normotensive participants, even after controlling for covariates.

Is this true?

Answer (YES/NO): YES